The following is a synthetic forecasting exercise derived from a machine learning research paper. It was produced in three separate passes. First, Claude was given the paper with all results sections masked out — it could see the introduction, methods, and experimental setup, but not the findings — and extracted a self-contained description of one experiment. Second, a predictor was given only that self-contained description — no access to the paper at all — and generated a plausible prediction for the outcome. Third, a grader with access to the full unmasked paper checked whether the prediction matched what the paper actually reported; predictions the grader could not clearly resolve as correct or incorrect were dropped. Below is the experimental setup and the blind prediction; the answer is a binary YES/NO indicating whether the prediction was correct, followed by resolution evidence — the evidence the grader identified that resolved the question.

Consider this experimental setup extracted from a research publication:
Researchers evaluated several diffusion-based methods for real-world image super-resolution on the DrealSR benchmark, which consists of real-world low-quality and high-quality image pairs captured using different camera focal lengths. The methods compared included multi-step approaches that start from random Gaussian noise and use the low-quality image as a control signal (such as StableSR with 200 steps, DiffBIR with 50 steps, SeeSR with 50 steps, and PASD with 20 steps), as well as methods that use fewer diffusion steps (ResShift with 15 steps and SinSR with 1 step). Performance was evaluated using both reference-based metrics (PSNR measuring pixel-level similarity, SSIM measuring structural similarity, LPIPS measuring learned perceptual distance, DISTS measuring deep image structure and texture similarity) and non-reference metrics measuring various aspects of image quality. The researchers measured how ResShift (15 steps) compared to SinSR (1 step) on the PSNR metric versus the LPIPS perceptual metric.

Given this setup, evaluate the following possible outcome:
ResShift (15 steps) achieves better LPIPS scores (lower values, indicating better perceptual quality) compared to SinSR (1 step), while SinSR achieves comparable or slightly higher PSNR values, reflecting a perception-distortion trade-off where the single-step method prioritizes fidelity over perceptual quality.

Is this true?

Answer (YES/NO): NO